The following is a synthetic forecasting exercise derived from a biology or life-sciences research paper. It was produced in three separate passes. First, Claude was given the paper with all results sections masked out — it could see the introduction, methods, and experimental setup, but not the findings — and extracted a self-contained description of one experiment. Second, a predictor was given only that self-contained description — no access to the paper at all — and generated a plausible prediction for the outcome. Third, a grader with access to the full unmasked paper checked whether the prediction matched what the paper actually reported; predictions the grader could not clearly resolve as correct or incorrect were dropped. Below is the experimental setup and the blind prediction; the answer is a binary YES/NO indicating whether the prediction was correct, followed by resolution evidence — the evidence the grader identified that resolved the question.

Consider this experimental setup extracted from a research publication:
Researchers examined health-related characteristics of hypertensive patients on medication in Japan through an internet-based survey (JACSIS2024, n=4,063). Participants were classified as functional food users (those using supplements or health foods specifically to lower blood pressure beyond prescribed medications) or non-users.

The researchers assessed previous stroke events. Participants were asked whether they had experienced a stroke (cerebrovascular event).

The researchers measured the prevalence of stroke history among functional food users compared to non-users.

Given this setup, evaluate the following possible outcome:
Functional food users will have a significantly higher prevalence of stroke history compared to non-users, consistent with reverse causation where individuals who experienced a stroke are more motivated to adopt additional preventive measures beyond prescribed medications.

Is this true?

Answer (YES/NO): YES